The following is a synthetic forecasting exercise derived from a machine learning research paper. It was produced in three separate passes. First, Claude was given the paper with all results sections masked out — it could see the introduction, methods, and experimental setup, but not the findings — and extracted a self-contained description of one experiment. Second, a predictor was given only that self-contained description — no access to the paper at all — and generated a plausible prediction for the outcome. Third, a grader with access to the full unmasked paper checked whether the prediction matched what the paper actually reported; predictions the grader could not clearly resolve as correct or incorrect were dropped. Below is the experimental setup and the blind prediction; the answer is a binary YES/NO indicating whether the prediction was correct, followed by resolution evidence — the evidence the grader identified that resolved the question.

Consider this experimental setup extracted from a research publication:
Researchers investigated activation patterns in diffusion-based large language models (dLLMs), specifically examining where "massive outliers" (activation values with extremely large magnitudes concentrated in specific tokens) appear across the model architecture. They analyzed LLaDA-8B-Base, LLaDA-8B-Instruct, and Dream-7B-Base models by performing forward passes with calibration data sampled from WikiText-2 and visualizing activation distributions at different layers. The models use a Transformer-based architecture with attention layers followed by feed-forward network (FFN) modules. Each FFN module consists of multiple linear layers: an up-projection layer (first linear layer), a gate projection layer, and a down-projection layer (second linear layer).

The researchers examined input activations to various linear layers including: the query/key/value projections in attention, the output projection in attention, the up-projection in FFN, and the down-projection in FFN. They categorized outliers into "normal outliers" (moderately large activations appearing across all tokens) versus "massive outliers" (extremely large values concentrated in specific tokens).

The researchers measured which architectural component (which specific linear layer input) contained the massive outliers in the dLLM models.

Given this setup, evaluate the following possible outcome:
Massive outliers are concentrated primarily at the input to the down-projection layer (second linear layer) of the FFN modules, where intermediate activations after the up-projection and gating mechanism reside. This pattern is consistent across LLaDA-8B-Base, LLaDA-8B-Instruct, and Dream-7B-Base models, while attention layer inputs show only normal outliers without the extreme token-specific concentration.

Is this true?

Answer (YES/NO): YES